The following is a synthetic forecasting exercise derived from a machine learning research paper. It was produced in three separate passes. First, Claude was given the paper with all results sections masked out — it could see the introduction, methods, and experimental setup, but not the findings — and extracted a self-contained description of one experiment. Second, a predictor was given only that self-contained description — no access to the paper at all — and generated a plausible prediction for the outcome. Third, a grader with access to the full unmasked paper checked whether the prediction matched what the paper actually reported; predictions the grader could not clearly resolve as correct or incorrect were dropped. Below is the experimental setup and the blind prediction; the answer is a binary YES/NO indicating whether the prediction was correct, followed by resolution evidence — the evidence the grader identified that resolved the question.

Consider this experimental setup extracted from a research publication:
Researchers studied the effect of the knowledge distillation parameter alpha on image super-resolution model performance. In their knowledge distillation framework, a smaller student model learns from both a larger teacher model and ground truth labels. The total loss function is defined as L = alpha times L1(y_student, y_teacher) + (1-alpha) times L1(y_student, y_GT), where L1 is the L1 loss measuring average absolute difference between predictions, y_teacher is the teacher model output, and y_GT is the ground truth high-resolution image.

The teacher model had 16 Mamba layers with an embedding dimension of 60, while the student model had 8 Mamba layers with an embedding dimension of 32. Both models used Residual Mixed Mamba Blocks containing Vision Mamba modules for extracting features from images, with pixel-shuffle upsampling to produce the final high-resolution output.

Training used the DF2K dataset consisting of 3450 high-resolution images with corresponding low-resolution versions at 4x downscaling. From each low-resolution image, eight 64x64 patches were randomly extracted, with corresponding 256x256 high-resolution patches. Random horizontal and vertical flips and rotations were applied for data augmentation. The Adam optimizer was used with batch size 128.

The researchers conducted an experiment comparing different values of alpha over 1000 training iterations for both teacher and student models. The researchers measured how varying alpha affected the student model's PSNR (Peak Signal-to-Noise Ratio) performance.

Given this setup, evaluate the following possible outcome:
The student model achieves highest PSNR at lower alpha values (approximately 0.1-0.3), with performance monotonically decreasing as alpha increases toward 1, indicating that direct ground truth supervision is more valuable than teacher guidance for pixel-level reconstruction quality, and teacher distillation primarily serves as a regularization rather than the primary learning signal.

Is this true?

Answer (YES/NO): NO